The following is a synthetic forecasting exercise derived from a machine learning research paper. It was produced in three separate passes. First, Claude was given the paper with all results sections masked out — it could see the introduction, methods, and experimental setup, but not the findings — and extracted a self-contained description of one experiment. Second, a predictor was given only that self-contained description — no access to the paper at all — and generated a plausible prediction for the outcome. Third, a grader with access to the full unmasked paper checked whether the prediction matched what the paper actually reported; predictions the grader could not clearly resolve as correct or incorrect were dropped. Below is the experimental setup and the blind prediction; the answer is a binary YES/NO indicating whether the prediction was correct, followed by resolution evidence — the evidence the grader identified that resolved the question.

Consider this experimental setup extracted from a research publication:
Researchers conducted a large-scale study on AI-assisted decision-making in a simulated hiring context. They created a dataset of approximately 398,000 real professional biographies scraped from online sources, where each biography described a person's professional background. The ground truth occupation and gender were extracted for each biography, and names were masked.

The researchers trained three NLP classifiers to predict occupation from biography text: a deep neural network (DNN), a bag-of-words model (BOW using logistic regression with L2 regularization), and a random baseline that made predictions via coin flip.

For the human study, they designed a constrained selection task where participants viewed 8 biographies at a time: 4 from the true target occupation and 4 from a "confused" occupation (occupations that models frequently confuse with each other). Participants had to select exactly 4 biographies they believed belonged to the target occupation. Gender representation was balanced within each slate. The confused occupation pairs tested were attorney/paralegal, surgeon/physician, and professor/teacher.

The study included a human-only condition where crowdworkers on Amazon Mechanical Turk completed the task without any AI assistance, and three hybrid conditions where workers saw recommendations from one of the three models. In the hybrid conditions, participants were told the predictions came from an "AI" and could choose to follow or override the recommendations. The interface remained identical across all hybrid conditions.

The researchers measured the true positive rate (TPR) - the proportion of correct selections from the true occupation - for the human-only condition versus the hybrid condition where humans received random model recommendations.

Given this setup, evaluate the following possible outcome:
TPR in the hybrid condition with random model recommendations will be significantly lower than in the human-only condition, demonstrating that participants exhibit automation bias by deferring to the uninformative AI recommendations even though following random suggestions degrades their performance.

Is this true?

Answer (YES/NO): NO